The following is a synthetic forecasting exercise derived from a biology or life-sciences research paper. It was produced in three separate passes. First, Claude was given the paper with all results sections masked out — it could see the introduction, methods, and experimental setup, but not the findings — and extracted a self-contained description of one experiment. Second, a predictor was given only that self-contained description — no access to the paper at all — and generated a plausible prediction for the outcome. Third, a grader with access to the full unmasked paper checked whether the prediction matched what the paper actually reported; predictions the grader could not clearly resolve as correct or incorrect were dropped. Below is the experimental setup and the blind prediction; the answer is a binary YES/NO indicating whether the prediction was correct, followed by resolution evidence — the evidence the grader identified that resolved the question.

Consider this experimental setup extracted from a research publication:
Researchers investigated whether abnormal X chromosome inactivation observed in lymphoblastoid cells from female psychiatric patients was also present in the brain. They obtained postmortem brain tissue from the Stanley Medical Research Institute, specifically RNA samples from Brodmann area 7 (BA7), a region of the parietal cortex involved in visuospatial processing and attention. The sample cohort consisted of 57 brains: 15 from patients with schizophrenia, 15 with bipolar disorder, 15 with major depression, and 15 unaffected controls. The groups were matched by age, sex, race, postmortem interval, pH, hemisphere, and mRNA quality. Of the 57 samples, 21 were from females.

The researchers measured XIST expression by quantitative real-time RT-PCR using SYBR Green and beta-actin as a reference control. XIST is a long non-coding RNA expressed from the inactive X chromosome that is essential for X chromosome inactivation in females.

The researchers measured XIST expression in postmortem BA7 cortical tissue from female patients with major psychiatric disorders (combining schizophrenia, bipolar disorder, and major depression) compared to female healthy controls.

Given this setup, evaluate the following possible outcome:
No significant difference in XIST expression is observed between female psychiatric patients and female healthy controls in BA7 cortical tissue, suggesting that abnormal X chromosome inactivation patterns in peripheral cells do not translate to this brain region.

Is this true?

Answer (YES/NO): NO